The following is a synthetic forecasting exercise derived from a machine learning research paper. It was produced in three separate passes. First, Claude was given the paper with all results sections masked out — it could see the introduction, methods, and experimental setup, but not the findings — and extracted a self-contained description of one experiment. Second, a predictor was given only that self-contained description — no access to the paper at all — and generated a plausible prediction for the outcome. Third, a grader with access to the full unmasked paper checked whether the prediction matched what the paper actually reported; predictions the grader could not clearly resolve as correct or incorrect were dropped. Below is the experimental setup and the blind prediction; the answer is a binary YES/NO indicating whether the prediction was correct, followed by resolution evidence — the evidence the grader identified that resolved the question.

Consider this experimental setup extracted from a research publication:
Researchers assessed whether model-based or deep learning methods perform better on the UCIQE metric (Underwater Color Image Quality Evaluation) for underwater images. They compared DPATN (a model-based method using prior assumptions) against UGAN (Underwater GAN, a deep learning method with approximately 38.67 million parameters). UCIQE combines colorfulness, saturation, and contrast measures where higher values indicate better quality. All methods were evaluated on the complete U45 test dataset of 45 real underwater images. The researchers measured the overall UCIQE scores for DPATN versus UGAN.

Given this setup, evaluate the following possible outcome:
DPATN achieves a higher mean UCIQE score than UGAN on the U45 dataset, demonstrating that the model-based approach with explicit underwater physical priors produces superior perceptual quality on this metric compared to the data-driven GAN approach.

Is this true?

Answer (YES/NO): YES